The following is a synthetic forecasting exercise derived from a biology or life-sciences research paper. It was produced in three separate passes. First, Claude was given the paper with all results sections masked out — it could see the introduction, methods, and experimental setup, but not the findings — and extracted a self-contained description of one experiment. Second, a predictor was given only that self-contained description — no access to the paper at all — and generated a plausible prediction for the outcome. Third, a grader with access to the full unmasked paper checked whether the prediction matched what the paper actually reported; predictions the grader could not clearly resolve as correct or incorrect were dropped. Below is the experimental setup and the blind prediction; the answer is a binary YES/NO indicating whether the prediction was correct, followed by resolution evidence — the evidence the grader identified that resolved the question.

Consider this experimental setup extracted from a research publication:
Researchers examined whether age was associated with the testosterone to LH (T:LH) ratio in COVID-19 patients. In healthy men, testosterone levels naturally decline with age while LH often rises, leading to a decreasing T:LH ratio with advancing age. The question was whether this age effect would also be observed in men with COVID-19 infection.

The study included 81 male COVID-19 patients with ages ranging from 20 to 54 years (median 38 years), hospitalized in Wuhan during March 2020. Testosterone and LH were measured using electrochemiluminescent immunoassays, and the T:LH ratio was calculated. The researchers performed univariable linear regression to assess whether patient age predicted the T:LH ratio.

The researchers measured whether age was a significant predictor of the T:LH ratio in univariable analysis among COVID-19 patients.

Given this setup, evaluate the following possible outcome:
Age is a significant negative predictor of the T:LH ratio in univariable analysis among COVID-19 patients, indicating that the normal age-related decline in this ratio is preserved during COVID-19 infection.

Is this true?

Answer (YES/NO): NO